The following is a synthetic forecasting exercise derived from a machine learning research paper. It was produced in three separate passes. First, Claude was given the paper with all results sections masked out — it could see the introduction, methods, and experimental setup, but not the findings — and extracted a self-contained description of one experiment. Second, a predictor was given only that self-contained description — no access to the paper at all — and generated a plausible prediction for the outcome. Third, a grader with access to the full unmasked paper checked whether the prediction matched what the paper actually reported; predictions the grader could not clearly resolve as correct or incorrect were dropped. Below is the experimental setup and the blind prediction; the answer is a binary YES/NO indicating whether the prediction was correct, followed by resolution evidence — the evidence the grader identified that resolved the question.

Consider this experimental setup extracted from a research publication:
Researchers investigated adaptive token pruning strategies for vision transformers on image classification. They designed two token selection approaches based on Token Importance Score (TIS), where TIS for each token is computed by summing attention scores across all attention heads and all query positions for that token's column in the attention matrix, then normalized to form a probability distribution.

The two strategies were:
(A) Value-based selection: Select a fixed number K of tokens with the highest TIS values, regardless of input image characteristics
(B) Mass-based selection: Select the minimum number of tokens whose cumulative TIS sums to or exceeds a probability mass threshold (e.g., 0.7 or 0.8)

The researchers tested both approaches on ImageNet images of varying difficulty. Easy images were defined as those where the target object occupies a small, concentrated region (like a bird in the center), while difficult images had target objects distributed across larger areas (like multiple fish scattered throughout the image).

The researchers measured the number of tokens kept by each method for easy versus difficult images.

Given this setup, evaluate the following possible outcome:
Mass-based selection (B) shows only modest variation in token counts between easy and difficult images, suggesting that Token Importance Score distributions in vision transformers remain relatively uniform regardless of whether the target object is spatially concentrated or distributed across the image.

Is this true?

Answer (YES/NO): NO